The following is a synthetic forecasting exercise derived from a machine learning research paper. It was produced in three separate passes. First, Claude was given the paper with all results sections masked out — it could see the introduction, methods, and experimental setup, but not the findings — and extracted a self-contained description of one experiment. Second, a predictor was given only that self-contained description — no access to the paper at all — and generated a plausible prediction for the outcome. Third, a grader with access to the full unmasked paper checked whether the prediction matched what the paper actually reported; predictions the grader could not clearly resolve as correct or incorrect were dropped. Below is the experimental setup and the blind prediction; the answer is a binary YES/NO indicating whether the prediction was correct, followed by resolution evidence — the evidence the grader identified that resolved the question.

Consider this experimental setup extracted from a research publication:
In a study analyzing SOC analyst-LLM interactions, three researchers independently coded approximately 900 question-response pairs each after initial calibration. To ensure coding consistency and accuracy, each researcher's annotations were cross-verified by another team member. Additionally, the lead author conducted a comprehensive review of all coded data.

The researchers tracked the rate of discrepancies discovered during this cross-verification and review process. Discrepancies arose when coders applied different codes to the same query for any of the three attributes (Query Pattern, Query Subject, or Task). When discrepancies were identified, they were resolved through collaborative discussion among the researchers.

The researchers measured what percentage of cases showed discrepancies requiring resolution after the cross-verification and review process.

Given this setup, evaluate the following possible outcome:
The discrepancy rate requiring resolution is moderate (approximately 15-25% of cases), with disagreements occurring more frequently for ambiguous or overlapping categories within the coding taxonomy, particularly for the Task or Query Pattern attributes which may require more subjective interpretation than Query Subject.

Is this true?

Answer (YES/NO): NO